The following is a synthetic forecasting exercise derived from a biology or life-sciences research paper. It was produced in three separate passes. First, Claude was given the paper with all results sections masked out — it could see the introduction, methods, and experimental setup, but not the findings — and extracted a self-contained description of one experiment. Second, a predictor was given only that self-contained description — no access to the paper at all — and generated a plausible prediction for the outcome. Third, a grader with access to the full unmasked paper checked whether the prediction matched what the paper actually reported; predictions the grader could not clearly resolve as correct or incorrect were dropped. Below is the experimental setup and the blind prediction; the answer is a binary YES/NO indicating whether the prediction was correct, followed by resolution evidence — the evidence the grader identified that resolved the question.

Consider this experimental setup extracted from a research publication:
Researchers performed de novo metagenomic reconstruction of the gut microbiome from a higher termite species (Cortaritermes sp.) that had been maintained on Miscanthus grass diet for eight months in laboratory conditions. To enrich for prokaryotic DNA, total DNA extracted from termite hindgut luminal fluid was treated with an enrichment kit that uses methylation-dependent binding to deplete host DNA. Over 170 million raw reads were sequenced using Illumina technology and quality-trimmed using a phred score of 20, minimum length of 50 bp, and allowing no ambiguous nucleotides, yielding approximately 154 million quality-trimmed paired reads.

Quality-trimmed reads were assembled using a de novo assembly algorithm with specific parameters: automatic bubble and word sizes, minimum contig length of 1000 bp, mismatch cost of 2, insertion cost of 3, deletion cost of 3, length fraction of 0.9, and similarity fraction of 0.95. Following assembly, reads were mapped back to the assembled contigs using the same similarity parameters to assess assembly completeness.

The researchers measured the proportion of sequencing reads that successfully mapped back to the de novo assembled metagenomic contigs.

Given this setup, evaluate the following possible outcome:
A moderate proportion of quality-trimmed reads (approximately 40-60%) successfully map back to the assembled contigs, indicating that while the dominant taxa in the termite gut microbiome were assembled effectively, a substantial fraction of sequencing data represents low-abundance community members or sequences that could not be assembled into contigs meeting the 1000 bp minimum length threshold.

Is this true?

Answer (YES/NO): YES